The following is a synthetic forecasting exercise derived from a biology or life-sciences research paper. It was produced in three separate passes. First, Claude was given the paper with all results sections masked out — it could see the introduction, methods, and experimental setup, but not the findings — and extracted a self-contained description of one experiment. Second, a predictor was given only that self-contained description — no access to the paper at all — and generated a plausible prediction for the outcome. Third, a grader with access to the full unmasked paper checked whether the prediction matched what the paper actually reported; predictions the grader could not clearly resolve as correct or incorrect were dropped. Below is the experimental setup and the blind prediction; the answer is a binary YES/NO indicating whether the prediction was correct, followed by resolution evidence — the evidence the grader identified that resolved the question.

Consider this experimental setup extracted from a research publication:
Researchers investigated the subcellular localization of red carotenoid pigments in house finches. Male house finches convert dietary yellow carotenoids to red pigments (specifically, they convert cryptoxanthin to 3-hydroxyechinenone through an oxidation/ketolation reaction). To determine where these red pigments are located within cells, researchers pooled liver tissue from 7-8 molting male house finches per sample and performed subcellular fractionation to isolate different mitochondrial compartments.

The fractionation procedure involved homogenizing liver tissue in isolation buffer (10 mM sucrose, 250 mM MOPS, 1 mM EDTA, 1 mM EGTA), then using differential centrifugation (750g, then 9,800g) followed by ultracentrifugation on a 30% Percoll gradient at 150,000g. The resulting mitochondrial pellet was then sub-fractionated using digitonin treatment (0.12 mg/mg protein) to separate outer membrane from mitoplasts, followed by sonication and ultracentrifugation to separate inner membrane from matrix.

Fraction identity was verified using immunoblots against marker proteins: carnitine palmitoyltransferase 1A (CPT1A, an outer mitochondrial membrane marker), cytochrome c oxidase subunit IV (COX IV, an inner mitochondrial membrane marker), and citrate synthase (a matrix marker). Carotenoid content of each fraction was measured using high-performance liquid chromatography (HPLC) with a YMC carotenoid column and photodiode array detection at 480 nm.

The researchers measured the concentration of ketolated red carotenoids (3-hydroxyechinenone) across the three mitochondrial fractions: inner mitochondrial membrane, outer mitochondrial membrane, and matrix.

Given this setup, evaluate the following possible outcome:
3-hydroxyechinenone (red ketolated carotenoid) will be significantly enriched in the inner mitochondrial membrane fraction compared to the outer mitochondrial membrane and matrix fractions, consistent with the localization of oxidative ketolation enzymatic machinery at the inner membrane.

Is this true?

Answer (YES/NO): YES